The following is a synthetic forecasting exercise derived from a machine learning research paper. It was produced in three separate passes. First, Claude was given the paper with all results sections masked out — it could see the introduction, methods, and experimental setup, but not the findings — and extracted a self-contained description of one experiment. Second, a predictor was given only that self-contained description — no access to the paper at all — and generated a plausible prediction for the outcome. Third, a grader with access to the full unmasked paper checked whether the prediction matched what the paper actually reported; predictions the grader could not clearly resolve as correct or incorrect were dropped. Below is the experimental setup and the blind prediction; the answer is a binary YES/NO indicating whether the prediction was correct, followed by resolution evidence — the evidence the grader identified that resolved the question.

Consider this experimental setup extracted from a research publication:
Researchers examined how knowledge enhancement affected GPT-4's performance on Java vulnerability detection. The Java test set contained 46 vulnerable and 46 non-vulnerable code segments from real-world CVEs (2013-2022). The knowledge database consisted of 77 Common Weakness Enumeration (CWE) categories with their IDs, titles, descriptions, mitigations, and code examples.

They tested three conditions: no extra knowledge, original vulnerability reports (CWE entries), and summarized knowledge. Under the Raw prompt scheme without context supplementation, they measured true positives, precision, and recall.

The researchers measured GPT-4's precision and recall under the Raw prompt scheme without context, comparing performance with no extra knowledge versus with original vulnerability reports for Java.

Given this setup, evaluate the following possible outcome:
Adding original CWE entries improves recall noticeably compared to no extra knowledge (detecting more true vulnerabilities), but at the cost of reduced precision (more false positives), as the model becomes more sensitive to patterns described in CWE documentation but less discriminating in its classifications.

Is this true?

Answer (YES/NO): NO